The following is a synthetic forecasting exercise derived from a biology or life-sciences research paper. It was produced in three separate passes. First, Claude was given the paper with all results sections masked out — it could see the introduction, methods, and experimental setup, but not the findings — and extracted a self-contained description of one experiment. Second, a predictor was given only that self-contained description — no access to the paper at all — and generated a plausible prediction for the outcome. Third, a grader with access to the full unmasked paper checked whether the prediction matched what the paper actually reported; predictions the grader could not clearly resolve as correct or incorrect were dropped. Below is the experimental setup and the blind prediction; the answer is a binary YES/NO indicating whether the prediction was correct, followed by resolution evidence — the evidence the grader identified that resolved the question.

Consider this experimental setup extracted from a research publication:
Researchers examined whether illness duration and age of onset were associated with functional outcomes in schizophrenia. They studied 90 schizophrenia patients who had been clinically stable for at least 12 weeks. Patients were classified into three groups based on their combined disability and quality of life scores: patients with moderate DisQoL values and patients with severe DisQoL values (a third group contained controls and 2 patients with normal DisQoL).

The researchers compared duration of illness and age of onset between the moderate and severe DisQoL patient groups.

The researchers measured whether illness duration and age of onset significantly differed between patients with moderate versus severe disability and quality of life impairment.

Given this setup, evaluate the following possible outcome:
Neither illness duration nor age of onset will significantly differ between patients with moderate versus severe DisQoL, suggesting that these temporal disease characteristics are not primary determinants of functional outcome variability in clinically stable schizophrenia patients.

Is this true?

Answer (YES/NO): NO